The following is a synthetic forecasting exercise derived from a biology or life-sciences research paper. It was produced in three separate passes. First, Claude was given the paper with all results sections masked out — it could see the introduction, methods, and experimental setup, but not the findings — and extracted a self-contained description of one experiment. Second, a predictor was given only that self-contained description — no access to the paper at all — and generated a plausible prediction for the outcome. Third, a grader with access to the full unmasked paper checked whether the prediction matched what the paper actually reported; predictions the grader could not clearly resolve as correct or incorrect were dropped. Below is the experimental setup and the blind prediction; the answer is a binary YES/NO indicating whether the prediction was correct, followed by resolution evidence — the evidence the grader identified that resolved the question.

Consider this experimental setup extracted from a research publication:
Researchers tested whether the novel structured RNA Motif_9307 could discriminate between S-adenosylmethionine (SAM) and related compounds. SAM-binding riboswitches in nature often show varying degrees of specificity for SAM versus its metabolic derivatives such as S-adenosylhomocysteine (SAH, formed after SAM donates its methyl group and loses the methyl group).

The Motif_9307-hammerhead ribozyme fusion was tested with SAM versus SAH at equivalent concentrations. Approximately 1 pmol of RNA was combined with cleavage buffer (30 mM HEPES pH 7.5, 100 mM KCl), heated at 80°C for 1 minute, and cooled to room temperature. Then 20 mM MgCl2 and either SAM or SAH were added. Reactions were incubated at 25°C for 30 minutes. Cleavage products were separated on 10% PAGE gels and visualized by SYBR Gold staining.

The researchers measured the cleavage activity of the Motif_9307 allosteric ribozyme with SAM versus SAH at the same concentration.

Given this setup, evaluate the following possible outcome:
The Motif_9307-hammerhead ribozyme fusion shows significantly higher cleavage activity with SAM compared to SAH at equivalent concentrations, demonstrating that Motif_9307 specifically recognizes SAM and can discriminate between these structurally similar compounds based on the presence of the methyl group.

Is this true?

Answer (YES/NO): NO